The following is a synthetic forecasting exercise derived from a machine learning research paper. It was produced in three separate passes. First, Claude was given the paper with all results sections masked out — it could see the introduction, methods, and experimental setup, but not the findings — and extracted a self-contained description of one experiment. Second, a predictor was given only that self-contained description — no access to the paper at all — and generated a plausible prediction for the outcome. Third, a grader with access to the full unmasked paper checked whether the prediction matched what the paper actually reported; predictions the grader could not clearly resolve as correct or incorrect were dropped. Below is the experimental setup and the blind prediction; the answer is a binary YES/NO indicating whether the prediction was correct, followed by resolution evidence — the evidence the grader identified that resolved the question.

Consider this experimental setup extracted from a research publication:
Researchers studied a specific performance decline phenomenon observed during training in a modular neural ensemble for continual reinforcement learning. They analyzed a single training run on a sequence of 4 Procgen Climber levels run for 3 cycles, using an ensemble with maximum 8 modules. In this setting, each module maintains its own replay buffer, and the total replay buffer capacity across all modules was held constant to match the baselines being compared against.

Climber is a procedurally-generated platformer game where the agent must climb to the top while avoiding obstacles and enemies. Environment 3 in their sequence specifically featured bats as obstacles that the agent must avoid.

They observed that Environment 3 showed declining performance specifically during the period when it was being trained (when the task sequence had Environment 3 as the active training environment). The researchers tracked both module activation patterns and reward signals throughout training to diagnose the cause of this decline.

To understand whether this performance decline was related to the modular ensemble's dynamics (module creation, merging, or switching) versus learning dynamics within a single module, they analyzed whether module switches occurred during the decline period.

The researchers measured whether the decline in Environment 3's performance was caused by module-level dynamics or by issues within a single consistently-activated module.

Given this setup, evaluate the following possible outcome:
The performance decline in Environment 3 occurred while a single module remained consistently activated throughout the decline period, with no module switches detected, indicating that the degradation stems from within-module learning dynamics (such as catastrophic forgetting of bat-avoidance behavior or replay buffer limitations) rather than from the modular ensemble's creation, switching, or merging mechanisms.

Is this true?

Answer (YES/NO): YES